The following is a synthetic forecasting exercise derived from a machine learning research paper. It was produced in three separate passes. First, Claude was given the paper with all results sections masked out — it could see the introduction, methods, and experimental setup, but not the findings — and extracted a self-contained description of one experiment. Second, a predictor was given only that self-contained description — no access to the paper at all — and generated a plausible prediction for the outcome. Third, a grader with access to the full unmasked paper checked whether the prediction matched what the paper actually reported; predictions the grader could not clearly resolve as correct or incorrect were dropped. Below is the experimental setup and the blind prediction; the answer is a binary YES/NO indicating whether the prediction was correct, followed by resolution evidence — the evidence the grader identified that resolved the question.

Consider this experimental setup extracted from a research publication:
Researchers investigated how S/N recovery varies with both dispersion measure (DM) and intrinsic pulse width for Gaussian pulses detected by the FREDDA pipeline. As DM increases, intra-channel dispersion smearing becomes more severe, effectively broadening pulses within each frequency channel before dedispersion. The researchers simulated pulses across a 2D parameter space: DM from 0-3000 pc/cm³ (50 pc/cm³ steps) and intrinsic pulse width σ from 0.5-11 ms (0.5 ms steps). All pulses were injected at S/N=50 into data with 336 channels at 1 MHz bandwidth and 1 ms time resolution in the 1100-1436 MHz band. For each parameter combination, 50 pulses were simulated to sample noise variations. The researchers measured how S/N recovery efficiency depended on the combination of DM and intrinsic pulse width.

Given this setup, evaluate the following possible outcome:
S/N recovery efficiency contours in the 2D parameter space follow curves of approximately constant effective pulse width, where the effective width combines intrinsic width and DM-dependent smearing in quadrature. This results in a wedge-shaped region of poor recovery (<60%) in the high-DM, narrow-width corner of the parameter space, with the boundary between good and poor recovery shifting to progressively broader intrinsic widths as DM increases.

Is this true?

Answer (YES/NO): NO